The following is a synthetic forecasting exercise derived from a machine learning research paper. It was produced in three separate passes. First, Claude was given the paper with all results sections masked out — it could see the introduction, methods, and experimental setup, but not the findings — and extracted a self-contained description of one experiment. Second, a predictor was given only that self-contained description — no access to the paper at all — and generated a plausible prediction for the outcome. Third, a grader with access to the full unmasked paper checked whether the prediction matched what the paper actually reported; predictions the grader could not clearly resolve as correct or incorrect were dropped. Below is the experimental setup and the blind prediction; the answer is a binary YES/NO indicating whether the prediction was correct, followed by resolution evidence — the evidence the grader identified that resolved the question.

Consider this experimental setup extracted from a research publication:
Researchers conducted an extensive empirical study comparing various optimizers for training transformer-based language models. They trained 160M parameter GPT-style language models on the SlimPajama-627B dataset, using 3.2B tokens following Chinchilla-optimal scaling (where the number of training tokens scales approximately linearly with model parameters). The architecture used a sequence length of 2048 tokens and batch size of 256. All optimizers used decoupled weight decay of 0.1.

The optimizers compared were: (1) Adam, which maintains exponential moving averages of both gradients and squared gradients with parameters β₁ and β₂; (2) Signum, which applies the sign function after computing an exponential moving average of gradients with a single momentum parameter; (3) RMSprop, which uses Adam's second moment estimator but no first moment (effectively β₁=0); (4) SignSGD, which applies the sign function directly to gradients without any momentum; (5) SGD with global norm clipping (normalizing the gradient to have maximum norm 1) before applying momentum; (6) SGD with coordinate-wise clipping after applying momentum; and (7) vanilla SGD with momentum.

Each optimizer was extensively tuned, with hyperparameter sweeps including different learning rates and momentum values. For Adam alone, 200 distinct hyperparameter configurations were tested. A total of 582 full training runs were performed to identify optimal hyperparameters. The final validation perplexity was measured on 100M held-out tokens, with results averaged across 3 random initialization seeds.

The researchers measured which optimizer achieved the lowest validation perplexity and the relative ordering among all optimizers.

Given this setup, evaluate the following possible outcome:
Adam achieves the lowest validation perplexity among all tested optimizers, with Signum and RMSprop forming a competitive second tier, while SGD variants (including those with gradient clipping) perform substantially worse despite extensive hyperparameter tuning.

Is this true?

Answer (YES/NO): NO